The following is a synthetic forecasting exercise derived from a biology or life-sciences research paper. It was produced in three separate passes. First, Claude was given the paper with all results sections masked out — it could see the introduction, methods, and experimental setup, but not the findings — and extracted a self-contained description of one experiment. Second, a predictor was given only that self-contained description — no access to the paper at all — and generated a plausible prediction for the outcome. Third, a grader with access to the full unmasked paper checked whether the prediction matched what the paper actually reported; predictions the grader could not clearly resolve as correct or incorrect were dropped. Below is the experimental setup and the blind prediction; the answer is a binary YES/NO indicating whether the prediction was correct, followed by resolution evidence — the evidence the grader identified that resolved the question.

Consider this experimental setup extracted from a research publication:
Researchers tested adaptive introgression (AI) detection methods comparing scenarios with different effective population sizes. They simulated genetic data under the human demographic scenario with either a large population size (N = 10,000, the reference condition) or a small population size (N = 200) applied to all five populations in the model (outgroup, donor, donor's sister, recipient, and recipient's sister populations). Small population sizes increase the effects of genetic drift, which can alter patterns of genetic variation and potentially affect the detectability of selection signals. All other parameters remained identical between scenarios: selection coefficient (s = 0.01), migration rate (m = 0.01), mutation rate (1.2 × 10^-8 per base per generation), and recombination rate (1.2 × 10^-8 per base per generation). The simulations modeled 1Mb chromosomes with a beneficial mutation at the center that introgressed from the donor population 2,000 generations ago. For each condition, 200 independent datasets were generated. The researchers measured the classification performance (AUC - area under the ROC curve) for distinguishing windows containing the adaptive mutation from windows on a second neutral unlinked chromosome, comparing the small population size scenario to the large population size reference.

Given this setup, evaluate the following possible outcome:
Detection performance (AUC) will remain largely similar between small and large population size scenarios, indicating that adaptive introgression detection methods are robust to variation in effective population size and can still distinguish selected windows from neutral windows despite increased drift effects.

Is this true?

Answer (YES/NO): YES